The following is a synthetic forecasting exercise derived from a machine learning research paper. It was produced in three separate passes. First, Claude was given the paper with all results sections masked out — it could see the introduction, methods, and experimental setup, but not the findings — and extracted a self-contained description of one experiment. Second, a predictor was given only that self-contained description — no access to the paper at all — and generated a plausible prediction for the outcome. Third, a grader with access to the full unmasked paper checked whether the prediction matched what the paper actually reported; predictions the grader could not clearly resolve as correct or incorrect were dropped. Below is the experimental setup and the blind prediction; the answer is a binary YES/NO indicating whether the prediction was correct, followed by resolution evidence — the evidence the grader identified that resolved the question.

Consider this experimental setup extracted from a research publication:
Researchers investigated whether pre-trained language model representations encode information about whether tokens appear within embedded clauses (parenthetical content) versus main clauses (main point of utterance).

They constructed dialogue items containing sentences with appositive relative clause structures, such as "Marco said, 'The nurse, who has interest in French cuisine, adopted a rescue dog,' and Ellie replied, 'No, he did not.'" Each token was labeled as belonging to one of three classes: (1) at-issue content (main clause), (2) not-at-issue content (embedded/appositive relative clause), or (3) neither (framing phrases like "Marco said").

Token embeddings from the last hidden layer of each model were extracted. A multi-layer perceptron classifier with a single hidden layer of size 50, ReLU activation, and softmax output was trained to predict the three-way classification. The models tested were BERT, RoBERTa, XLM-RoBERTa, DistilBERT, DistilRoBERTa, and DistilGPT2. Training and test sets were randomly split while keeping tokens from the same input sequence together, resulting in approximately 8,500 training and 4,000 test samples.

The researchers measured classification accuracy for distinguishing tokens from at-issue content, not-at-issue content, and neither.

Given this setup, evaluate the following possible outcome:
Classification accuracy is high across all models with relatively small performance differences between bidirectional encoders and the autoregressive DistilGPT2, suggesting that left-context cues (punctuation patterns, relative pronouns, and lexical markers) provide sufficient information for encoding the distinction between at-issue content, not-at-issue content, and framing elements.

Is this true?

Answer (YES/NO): YES